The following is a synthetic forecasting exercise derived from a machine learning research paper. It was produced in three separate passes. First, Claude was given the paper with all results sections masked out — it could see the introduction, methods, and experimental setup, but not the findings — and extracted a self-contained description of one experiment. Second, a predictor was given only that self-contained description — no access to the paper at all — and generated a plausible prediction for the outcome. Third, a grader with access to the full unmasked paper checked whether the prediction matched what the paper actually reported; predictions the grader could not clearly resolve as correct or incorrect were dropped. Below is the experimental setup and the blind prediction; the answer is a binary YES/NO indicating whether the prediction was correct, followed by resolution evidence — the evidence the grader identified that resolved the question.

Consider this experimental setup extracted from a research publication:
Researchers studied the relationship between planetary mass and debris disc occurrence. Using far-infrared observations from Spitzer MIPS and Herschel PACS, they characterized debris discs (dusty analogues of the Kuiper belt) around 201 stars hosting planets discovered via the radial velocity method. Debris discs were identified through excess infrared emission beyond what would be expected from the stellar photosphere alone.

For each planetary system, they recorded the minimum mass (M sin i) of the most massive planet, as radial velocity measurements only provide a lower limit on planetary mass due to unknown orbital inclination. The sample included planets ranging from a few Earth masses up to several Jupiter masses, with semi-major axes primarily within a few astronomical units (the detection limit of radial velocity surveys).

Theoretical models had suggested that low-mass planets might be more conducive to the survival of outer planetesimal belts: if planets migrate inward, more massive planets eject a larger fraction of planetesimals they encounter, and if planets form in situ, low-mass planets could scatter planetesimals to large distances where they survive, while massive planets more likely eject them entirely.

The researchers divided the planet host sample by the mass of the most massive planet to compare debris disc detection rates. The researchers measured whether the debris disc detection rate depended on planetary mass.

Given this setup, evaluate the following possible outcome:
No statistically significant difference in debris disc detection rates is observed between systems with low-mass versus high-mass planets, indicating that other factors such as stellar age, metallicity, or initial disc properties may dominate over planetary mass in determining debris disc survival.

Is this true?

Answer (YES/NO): YES